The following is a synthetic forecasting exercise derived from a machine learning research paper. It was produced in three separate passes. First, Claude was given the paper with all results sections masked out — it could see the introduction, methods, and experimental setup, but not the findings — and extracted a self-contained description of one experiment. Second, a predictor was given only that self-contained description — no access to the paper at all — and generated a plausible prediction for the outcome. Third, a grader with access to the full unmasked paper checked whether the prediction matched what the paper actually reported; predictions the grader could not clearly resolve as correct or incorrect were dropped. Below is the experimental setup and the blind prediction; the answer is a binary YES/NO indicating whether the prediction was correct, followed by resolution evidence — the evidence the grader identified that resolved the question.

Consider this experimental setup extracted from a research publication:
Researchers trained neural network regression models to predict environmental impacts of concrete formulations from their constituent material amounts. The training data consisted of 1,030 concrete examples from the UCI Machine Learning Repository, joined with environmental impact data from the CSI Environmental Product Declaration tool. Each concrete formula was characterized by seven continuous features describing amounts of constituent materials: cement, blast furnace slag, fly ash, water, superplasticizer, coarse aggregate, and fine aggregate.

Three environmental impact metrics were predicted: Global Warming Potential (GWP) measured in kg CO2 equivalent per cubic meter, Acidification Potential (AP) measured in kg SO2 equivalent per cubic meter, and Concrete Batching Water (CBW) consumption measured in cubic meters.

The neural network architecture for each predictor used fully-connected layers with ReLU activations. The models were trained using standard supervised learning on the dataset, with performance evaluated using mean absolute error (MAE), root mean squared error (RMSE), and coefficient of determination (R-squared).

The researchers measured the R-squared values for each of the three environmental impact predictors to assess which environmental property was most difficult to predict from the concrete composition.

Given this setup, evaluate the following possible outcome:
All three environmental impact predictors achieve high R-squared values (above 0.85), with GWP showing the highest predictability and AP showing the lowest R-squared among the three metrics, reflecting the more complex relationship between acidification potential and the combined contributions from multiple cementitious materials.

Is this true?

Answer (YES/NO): NO